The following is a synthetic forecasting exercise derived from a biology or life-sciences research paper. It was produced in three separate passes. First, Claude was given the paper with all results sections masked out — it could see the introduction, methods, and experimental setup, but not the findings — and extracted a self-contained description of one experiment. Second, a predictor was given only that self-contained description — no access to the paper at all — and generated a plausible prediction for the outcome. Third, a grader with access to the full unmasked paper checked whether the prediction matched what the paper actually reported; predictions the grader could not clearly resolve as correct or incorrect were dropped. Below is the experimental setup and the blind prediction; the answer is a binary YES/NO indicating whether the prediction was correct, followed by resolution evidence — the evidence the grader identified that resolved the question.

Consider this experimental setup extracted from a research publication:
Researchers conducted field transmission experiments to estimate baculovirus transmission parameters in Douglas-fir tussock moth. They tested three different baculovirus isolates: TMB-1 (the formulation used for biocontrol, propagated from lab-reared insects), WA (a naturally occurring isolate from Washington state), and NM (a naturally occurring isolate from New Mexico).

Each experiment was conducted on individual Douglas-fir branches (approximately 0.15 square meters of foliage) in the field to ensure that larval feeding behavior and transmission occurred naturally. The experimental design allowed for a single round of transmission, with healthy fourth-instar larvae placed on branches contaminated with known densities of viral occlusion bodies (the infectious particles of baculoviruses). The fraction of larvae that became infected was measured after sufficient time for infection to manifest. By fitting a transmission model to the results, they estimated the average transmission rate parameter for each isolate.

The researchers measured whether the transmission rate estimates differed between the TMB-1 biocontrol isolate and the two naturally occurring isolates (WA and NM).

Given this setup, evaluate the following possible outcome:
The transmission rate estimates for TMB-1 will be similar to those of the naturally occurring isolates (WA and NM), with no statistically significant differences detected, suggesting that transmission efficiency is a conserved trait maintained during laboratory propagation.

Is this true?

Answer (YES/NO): NO